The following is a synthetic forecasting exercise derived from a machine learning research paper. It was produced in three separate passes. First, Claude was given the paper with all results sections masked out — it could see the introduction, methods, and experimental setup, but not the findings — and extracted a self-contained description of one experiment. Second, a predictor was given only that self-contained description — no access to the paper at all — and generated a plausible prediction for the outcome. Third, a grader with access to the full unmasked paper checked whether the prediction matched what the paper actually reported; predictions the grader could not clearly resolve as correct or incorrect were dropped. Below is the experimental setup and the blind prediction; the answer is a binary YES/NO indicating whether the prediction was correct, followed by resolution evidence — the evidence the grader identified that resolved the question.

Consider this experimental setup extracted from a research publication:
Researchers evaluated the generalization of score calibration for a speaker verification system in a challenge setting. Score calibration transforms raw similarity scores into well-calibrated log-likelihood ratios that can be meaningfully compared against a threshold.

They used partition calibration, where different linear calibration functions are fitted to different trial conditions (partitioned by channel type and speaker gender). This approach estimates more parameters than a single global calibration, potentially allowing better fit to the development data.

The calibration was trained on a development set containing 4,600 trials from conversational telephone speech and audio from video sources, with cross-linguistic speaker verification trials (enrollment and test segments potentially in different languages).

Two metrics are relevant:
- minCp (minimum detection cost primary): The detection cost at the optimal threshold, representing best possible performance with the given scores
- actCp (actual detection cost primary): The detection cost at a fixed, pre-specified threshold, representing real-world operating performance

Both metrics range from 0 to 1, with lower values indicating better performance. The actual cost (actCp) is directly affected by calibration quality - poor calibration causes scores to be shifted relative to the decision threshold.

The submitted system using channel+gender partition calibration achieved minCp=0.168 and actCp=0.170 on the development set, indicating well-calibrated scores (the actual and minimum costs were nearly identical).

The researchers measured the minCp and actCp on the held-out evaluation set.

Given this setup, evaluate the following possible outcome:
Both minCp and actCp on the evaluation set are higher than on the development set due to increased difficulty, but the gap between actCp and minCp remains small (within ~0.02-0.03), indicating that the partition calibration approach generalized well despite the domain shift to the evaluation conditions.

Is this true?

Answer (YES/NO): NO